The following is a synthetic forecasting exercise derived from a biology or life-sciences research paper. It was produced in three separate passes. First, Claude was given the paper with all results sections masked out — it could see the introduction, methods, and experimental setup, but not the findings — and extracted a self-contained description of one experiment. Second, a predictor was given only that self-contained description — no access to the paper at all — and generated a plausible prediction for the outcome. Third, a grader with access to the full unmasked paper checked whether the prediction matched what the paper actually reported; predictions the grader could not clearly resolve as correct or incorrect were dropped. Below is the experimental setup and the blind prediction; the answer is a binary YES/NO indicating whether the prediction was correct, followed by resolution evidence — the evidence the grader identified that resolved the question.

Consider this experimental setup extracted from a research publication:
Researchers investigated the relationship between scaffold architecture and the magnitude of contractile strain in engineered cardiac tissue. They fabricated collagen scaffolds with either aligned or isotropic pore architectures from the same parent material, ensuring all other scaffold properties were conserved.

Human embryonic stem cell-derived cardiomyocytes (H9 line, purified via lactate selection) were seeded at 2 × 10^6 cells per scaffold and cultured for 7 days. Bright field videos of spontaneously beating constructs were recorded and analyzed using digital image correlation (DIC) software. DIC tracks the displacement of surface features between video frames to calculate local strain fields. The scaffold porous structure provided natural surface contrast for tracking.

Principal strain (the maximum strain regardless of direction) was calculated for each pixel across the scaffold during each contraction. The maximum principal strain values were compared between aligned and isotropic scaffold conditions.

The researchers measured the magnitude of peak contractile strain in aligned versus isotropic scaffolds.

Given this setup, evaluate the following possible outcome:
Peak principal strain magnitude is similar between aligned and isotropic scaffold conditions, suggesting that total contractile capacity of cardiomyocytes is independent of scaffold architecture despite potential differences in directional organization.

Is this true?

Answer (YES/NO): NO